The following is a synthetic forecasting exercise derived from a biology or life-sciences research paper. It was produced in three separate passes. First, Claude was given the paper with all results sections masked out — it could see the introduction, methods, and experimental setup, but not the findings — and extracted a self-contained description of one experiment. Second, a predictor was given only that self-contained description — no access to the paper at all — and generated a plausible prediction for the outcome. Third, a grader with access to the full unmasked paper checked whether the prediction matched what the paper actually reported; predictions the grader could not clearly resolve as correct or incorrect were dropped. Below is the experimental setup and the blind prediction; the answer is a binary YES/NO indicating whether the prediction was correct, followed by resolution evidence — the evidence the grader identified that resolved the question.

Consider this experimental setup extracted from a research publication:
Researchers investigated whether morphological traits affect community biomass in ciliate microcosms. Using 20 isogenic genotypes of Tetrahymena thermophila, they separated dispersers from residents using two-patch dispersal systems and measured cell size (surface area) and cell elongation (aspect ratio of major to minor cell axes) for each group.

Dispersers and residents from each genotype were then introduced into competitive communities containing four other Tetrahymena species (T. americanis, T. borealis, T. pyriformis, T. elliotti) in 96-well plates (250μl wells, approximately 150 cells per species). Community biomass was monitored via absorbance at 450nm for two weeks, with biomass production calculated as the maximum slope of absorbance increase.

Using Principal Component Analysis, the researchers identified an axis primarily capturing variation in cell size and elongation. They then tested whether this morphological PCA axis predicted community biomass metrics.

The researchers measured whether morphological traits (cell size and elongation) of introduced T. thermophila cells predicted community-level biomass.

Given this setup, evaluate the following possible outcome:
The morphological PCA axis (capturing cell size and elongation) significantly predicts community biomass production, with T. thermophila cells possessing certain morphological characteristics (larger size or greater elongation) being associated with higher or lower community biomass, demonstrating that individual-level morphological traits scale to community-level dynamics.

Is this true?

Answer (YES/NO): NO